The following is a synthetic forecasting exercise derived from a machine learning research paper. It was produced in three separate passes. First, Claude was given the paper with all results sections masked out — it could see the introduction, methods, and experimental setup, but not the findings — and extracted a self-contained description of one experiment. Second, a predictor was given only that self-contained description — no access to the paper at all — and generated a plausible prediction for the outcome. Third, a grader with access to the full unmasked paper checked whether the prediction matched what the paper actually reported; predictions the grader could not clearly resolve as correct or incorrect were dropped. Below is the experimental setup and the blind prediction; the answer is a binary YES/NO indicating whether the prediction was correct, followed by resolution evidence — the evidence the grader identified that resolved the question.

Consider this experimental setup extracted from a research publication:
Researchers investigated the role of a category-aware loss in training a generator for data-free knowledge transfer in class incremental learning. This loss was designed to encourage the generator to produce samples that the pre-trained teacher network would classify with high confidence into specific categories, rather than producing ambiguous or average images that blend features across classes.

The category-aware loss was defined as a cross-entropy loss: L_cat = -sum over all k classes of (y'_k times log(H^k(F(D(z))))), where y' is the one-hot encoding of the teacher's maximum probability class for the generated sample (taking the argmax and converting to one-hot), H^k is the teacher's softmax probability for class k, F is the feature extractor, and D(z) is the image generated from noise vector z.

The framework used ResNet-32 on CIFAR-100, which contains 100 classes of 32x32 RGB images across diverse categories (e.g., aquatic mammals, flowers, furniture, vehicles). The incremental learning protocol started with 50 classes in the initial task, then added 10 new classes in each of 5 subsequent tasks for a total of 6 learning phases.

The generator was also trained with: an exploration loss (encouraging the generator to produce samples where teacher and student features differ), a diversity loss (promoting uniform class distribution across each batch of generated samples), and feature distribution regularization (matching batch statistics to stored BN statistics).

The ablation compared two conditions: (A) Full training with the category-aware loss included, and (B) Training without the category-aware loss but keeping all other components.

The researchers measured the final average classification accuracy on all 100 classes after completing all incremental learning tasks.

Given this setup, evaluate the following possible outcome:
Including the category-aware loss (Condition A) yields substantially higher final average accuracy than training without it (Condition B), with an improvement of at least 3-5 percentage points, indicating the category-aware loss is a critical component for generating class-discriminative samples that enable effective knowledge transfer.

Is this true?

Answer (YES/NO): NO